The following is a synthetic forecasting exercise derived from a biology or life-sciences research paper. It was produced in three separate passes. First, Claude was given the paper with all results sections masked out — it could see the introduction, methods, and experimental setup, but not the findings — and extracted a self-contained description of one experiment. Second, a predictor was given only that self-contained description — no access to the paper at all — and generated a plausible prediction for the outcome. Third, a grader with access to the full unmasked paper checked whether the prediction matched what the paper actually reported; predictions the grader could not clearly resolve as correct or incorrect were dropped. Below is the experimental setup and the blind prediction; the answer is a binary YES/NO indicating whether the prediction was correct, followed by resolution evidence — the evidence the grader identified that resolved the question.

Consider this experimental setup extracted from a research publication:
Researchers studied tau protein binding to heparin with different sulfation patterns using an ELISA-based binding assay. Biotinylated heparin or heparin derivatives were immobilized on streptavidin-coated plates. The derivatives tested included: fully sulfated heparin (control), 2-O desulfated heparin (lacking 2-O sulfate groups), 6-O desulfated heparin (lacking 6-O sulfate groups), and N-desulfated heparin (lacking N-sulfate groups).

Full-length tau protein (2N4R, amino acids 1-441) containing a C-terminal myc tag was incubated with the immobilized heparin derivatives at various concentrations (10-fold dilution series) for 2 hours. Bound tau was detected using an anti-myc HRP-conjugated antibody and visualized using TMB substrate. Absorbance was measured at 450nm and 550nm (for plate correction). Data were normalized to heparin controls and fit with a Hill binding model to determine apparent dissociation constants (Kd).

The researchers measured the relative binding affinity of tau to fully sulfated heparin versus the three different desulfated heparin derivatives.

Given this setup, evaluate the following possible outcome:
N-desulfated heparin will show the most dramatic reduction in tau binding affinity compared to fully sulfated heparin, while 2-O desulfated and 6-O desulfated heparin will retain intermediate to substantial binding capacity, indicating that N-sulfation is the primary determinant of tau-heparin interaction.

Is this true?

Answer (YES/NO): NO